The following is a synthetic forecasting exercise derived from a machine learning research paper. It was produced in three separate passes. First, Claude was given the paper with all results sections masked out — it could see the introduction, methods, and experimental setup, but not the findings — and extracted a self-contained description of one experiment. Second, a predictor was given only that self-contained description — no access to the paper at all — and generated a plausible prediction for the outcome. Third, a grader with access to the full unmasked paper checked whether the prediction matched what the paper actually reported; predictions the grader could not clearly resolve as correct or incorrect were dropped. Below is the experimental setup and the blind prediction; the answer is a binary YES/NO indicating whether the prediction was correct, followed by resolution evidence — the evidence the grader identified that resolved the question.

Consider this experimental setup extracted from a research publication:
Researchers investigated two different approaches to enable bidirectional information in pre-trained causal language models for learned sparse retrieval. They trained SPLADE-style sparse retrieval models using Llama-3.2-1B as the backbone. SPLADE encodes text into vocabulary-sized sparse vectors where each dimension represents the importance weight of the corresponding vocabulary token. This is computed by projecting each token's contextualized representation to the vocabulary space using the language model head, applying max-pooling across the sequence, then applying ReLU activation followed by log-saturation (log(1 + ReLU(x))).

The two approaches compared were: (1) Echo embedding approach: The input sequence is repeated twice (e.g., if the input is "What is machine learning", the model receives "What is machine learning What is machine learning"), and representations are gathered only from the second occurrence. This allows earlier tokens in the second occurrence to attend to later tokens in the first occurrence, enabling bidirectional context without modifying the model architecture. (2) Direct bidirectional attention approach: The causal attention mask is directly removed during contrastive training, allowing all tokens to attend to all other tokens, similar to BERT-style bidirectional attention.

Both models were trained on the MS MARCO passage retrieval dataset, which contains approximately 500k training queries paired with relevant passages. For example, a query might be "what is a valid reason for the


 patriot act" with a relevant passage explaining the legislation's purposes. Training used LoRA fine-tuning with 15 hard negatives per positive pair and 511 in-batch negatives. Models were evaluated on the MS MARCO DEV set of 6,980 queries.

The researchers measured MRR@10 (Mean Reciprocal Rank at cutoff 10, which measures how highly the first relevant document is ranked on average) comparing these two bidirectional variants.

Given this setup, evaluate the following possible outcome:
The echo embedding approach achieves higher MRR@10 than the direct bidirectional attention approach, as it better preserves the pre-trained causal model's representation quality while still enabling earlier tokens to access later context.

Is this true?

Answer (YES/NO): NO